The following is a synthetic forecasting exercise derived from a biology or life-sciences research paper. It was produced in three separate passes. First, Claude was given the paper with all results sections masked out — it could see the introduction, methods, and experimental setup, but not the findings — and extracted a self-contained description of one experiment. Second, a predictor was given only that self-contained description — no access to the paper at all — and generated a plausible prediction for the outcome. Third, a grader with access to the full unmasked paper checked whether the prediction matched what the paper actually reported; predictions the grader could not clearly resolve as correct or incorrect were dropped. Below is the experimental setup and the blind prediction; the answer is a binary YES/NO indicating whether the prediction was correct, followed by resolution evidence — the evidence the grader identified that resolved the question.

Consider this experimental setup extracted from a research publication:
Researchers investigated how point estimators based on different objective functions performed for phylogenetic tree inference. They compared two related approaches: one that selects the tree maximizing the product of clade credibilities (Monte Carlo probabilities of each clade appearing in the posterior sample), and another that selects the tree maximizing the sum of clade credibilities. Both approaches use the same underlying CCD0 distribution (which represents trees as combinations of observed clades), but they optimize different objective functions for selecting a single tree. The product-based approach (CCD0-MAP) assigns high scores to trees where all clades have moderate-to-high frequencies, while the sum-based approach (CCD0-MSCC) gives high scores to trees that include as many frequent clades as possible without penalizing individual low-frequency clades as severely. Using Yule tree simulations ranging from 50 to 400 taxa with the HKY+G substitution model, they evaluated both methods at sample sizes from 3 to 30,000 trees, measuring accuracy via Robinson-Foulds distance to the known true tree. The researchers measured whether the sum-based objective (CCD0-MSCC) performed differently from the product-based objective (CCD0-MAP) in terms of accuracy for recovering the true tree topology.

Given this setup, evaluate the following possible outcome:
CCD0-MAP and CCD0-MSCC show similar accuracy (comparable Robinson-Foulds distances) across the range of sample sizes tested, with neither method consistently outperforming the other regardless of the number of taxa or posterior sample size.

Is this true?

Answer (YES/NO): YES